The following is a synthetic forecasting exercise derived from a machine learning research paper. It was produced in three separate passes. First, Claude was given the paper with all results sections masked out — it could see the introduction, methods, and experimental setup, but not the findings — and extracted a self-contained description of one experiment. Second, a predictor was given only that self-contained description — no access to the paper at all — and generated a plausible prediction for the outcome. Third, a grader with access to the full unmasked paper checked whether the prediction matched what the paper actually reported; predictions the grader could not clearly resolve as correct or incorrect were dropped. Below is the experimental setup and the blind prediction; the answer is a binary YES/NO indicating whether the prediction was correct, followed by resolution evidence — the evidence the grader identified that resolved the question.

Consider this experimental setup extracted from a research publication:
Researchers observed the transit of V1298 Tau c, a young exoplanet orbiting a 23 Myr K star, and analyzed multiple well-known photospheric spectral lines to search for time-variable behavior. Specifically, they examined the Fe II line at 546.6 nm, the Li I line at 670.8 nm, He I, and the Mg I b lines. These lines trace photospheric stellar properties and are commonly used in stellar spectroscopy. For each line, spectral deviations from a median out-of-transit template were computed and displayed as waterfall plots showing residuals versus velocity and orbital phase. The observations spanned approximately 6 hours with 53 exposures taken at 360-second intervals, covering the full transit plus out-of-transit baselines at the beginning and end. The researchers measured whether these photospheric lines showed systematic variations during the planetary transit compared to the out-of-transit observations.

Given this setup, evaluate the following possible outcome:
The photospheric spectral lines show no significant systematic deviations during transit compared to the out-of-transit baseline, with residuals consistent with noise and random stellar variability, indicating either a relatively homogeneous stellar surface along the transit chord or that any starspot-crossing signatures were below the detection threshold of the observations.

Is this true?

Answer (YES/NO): YES